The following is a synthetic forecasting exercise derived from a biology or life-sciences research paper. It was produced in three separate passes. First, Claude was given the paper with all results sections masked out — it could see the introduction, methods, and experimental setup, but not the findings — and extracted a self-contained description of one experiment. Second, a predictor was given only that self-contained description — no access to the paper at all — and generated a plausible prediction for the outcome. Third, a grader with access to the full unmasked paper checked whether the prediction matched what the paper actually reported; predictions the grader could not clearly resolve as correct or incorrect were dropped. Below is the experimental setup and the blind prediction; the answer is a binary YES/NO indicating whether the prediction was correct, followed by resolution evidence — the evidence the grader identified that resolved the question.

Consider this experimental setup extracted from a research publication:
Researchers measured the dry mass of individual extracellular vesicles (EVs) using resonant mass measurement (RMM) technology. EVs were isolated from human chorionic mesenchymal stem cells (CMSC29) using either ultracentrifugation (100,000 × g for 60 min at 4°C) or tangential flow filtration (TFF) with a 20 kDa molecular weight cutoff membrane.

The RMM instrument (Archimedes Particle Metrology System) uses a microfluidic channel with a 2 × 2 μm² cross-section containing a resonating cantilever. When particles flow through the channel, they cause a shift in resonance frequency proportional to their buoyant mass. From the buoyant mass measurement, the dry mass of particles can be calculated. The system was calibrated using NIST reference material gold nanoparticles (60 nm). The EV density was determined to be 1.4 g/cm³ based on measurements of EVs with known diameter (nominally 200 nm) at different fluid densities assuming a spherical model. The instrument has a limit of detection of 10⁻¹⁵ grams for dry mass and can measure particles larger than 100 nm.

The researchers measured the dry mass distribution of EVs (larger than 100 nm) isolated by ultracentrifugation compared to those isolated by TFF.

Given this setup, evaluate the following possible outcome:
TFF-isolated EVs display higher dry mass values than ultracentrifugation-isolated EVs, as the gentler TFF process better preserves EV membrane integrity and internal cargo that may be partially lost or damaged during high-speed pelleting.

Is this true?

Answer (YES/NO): NO